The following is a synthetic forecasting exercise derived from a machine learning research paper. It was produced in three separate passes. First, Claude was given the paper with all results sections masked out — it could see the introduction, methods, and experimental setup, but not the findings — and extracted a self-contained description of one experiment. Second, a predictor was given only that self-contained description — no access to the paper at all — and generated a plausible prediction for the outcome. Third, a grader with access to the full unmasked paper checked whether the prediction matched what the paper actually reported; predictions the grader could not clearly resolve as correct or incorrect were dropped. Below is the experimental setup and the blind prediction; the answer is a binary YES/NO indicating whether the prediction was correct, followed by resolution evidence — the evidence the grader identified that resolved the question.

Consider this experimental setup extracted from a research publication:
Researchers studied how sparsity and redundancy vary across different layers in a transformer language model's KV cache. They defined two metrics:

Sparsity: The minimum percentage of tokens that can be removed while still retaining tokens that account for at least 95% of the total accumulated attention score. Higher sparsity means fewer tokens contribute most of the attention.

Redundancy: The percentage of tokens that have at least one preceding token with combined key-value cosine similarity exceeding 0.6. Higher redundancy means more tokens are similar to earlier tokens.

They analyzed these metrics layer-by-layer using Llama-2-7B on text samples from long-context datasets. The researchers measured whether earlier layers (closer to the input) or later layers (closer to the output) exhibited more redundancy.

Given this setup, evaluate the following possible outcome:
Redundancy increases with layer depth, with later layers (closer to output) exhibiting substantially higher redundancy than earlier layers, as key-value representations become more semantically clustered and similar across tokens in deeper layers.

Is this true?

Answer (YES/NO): NO